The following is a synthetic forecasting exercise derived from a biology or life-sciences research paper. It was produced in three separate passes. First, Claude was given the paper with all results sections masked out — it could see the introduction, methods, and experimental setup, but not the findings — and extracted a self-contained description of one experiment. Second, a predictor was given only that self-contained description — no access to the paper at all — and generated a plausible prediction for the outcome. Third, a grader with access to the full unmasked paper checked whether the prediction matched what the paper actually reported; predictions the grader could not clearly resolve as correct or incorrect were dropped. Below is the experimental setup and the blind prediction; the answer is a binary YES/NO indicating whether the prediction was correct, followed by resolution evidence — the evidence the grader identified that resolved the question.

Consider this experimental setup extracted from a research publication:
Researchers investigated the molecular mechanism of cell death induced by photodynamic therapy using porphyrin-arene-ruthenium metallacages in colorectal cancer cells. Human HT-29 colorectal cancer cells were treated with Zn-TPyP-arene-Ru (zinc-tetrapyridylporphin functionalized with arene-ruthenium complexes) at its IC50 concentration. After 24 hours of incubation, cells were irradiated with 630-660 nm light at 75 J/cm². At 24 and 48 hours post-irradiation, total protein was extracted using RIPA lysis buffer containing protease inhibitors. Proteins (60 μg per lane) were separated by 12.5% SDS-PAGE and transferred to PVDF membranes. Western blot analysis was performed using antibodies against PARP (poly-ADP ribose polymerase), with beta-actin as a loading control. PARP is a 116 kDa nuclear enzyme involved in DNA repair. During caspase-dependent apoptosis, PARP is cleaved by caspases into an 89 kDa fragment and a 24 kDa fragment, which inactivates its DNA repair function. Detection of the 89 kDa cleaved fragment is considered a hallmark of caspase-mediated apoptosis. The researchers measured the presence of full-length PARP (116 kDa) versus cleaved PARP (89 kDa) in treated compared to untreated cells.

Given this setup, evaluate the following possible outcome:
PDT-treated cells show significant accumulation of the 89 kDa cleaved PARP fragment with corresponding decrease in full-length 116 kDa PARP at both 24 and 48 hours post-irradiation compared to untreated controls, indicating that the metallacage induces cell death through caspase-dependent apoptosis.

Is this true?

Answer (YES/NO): YES